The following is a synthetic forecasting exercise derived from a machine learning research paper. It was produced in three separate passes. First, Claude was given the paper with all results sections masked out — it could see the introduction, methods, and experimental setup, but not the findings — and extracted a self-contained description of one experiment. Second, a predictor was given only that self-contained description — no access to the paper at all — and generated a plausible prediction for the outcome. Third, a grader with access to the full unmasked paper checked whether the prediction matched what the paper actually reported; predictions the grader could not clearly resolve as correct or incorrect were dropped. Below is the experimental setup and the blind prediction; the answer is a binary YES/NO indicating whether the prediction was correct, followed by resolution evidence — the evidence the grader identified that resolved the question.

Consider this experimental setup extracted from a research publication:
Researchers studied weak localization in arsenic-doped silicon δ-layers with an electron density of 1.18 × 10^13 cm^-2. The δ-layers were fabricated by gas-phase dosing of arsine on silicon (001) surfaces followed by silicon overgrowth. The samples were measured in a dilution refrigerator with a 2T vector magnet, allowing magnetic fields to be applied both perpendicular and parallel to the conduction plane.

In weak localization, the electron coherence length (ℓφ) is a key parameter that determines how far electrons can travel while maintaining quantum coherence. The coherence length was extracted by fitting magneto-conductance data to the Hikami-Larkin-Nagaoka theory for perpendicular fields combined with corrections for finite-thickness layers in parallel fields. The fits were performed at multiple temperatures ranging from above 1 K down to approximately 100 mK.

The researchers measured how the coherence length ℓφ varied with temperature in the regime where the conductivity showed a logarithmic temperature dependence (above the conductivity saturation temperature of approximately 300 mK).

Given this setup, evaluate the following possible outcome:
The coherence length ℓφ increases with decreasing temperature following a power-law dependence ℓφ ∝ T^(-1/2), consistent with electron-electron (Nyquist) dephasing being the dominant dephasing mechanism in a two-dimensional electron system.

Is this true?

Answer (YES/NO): NO